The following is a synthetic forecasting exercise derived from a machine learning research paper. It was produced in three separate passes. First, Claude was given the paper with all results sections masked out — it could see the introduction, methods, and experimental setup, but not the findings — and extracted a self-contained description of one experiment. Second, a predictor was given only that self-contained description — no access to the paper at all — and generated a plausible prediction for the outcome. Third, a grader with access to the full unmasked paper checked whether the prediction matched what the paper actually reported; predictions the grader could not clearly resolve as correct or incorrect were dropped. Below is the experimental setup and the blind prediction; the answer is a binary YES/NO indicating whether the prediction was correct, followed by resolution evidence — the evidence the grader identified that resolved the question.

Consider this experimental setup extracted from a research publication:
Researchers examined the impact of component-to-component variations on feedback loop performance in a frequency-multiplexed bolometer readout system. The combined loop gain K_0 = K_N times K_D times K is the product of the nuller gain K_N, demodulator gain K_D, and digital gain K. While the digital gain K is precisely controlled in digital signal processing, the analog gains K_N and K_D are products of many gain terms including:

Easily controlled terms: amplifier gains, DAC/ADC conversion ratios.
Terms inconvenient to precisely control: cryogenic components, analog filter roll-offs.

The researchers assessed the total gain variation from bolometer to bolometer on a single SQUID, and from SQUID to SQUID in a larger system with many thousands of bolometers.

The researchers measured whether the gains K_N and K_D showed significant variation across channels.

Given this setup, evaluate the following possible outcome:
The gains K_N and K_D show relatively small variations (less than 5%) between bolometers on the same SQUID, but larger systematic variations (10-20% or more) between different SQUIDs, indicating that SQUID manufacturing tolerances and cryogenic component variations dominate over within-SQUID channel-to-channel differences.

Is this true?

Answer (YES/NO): NO